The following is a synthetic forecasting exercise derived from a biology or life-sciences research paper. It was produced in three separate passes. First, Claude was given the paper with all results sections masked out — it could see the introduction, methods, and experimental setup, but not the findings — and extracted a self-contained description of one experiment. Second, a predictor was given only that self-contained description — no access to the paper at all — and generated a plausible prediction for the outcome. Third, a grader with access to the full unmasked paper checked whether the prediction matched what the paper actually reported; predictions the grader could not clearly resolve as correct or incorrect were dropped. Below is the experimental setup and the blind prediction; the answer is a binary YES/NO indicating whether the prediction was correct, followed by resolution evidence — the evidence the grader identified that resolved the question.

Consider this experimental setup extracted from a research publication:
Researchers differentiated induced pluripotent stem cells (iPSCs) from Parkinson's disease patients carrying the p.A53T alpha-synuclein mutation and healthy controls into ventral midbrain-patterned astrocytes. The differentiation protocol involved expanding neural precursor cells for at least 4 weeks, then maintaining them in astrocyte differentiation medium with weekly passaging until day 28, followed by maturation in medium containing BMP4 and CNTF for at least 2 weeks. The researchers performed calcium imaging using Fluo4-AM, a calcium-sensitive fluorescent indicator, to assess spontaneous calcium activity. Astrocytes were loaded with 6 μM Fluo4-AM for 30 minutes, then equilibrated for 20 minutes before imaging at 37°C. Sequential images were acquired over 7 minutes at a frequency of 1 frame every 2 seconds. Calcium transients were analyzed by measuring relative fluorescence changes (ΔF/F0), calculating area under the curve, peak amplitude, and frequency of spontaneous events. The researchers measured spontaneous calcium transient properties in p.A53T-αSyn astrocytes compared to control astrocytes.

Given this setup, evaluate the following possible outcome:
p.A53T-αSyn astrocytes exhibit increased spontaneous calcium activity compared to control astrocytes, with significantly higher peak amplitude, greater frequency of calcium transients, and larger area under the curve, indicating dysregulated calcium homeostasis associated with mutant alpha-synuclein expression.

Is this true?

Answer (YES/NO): NO